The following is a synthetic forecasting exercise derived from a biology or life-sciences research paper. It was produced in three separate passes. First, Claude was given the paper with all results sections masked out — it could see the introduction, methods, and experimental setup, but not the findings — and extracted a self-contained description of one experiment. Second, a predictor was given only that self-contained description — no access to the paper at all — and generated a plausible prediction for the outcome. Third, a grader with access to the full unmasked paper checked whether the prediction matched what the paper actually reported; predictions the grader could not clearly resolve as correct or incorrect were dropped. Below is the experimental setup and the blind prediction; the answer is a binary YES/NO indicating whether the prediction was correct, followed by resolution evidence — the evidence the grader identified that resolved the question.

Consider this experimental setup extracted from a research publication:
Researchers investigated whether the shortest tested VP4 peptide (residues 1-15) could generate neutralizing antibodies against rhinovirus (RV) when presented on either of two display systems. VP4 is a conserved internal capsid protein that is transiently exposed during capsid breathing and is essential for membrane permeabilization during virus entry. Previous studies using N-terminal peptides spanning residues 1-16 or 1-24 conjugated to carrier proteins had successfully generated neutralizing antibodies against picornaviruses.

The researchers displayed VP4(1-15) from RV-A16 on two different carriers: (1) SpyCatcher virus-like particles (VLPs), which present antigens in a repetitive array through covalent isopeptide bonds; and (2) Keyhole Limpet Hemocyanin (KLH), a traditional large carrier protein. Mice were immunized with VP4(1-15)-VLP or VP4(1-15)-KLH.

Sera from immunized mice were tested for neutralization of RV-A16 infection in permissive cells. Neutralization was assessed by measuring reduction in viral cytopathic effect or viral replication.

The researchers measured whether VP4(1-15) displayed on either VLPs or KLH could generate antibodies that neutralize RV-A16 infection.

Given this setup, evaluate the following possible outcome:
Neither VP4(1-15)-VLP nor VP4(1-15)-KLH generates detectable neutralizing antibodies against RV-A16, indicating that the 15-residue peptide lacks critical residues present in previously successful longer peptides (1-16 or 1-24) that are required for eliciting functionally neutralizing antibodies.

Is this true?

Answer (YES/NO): NO